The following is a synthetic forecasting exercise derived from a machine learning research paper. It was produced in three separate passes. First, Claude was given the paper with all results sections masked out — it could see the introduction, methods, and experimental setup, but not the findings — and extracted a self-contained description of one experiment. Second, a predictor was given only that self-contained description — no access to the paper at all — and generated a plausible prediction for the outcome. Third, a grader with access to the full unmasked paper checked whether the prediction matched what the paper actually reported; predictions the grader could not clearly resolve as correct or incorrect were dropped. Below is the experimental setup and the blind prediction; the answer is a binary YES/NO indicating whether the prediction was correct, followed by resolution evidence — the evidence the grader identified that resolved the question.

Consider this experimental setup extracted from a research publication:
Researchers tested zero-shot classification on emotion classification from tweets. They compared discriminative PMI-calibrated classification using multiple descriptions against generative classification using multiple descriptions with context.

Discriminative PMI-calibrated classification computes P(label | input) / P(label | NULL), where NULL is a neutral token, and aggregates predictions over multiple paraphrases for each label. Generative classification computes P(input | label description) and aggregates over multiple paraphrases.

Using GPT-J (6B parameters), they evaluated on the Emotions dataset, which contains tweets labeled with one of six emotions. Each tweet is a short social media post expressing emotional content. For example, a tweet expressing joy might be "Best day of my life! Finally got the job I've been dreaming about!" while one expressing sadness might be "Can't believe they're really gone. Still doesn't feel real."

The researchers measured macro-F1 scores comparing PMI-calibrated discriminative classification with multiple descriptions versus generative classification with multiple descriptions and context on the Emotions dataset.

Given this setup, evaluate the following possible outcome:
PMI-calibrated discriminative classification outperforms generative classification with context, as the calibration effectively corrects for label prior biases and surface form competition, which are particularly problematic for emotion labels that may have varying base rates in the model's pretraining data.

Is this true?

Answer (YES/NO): YES